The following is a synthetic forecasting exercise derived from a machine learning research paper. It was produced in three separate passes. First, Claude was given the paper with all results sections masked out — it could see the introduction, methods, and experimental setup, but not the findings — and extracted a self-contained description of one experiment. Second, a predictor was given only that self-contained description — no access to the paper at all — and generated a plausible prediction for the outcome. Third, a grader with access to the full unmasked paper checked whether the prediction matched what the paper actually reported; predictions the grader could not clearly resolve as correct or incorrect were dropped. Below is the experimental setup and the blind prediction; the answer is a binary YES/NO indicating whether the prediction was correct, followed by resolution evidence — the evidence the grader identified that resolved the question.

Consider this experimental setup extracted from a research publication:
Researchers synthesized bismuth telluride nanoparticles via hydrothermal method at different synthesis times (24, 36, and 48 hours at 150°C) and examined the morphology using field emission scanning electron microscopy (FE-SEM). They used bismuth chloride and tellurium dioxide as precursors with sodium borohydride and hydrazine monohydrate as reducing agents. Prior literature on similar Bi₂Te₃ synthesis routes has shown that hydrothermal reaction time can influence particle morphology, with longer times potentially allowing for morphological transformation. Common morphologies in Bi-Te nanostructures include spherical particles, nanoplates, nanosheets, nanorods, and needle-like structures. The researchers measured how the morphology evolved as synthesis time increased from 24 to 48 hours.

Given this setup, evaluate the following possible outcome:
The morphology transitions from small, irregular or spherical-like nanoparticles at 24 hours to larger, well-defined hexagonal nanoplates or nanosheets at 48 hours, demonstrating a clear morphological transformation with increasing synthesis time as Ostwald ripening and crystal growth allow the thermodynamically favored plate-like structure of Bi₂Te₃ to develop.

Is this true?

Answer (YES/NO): NO